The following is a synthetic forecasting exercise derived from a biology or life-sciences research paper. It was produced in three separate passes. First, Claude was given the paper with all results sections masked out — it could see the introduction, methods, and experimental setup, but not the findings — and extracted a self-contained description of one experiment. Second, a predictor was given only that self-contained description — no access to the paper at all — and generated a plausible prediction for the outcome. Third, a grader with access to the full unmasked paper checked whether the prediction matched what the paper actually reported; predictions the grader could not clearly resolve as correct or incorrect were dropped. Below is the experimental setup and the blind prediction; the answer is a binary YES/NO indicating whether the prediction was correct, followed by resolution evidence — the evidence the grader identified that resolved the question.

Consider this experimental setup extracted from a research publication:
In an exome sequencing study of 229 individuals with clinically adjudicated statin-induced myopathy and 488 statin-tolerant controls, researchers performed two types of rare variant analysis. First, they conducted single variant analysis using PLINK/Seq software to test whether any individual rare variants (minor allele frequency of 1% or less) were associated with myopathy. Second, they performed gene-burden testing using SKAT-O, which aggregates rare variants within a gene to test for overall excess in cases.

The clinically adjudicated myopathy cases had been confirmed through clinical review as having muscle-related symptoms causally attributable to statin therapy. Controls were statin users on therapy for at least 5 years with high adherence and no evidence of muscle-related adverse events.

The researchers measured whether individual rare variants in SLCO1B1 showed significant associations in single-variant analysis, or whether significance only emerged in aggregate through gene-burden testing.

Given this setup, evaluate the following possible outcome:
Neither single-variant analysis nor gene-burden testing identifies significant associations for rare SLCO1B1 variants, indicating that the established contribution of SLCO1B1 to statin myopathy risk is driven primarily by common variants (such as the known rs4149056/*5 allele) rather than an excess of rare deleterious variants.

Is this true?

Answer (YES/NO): NO